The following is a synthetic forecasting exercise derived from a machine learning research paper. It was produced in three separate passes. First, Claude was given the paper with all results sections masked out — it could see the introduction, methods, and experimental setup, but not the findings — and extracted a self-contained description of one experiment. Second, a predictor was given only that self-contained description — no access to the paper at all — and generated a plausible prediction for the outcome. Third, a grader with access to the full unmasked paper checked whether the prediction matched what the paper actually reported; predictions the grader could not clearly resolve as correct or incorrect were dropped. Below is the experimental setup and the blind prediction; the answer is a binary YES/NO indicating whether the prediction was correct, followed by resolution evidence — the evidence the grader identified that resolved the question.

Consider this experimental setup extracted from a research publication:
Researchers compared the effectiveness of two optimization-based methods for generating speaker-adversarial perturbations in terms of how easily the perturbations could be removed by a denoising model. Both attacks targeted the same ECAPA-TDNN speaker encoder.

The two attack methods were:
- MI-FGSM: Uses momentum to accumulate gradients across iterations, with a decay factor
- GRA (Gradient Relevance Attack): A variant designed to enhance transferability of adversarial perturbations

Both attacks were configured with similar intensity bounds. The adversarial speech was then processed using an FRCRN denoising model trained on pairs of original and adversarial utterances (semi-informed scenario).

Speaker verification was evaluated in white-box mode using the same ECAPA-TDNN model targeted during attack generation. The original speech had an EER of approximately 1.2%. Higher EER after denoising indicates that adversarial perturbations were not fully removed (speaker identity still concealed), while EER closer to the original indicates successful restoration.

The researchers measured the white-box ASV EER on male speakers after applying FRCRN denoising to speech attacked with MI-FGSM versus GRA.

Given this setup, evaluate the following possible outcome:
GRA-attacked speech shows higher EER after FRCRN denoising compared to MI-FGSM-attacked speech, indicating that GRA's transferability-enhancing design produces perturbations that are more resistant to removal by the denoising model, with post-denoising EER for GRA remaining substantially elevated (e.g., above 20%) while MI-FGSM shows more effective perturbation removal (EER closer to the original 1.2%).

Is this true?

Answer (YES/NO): NO